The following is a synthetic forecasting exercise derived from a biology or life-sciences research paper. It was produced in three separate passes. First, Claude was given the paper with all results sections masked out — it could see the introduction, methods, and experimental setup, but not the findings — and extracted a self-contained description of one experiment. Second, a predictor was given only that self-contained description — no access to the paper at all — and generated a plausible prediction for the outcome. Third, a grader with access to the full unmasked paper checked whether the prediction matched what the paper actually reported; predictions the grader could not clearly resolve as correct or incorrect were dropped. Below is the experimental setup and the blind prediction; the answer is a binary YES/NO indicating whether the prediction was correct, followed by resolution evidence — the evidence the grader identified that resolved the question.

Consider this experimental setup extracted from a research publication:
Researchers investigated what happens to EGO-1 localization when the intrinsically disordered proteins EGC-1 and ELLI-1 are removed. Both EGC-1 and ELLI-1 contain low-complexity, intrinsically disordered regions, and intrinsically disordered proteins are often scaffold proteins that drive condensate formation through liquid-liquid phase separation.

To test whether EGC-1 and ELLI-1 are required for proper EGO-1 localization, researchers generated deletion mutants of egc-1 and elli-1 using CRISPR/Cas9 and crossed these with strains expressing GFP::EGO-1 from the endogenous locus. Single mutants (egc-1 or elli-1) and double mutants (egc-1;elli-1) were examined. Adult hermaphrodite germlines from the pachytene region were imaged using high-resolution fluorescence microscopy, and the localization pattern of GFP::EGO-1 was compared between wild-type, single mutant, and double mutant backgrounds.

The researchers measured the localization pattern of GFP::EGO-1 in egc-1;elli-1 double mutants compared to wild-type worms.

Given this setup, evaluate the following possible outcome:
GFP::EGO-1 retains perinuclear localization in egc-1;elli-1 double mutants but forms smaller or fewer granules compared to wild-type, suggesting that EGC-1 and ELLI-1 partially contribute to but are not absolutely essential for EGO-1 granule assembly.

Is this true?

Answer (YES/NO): NO